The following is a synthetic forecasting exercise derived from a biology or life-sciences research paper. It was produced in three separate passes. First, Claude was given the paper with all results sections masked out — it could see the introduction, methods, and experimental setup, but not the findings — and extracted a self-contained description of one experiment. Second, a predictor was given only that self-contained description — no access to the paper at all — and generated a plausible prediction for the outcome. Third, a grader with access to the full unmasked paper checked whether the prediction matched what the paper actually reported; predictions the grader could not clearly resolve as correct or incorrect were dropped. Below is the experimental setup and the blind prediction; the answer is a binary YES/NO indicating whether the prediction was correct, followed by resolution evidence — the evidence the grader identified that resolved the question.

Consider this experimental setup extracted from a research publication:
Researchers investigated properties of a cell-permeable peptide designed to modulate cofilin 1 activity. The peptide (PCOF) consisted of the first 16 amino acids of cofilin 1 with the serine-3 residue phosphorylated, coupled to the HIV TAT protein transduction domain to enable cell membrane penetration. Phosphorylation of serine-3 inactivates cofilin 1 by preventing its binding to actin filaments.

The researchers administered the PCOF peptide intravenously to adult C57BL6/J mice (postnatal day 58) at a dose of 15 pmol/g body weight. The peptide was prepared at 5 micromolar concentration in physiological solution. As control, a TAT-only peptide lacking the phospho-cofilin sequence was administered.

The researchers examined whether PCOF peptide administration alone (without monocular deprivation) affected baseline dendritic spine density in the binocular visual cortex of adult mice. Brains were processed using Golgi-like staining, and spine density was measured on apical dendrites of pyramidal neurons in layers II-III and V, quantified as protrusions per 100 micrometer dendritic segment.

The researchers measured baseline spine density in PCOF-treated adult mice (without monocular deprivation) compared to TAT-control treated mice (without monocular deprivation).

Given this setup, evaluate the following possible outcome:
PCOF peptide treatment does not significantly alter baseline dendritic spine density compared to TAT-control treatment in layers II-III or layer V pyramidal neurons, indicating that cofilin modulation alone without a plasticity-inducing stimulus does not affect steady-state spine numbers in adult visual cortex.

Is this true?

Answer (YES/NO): YES